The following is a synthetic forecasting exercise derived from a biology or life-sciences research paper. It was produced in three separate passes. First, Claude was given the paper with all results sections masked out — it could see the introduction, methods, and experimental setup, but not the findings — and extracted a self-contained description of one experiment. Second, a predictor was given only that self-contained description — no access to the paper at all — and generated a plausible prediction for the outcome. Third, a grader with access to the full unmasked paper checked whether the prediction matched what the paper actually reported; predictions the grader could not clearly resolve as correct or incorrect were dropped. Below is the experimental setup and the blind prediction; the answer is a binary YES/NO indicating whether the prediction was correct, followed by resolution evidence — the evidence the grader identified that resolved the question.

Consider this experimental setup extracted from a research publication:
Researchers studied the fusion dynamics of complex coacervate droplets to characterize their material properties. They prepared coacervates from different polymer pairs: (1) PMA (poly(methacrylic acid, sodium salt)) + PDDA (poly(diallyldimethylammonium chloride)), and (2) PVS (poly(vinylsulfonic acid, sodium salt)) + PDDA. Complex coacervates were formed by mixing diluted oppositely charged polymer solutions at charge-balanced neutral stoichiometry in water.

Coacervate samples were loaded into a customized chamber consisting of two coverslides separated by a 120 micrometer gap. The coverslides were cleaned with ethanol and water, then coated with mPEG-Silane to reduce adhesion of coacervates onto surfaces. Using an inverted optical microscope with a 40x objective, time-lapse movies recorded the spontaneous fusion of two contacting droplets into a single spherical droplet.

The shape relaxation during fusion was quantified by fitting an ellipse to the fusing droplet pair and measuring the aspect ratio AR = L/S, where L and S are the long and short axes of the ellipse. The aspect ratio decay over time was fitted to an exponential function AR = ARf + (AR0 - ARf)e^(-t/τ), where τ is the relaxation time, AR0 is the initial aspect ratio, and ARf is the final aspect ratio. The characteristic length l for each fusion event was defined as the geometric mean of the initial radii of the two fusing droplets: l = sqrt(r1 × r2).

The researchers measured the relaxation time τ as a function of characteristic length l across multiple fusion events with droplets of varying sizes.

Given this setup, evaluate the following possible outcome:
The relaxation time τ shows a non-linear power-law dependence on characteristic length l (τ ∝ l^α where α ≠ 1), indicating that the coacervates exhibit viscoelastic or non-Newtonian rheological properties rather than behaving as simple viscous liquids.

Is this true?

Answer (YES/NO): NO